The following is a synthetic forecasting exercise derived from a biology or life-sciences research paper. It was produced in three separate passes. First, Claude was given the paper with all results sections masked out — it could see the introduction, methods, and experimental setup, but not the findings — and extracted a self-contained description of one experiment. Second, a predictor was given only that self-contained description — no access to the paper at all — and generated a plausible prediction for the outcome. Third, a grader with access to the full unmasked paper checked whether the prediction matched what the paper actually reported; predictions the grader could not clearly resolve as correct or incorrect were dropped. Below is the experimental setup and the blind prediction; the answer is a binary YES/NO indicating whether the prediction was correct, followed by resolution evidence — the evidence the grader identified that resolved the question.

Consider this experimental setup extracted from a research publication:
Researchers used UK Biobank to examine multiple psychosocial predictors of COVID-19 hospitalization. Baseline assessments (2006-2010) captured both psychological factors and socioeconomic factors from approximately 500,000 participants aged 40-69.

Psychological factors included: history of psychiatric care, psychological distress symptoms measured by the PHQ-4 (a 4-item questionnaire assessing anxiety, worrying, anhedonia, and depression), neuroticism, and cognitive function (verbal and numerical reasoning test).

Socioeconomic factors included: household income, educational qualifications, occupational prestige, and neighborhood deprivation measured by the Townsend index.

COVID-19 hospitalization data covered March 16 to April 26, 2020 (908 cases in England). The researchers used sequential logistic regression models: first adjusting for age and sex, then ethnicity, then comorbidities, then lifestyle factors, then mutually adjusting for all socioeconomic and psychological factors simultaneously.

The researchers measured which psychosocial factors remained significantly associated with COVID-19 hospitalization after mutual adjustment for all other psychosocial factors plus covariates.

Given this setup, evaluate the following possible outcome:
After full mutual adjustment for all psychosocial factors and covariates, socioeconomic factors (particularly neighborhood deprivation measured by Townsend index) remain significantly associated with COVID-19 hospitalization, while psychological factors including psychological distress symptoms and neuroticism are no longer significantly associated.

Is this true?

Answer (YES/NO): NO